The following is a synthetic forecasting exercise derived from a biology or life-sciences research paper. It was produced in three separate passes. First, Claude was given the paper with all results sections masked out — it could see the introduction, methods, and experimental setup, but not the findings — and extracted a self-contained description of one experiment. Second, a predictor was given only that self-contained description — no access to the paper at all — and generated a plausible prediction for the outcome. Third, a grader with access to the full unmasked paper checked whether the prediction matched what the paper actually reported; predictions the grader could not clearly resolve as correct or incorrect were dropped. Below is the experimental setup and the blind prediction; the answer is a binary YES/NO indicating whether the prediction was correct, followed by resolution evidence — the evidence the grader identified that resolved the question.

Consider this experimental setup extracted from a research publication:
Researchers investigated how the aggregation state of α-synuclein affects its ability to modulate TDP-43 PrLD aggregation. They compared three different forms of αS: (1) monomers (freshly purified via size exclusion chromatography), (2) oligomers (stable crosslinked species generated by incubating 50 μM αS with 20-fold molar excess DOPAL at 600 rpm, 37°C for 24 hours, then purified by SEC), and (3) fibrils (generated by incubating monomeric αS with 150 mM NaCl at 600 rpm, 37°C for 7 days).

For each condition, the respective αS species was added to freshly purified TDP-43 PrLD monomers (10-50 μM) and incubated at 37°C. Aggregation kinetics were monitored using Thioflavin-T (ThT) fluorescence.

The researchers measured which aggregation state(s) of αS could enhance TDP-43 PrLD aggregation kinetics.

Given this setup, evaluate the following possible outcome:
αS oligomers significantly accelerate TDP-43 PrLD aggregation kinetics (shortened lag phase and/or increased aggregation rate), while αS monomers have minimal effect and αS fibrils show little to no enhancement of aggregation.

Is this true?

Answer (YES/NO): NO